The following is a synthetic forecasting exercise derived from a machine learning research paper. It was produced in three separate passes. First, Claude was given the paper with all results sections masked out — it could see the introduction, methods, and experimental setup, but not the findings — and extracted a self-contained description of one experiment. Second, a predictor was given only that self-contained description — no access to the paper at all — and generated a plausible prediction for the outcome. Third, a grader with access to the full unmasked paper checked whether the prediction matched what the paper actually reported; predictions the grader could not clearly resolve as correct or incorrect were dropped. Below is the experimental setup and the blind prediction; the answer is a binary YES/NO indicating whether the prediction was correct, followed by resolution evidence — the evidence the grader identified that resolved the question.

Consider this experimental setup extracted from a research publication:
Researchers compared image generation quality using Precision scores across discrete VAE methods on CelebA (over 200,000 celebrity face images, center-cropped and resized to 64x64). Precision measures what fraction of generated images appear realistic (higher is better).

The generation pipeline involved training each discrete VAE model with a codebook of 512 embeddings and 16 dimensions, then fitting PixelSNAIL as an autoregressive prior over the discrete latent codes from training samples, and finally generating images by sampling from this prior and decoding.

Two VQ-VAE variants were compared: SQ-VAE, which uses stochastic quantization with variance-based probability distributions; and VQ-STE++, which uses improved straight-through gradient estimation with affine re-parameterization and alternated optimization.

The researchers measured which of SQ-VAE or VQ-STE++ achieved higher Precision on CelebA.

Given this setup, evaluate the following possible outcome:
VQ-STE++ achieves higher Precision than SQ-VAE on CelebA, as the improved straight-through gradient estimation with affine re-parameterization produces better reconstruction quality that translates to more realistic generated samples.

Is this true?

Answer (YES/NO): NO